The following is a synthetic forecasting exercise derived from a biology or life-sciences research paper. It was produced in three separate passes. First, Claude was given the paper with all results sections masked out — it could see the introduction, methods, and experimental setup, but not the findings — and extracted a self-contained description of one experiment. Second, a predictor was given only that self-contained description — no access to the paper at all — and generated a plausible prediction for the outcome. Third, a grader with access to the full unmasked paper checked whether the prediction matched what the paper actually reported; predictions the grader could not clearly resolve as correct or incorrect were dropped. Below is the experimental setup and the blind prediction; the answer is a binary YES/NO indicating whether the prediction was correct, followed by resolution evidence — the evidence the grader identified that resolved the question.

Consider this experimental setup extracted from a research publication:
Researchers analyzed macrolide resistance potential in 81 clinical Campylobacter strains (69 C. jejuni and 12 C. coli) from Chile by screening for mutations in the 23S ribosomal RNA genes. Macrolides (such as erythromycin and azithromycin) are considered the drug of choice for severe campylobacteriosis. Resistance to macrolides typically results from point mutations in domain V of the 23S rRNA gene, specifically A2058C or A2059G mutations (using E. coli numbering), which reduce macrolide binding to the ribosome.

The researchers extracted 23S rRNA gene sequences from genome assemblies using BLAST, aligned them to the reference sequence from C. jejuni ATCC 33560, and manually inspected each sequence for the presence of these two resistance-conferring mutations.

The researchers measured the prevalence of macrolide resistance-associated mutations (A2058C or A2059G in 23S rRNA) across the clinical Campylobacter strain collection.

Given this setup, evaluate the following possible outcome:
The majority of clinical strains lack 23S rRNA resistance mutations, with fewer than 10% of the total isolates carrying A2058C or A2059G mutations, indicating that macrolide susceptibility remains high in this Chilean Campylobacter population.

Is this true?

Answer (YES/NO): YES